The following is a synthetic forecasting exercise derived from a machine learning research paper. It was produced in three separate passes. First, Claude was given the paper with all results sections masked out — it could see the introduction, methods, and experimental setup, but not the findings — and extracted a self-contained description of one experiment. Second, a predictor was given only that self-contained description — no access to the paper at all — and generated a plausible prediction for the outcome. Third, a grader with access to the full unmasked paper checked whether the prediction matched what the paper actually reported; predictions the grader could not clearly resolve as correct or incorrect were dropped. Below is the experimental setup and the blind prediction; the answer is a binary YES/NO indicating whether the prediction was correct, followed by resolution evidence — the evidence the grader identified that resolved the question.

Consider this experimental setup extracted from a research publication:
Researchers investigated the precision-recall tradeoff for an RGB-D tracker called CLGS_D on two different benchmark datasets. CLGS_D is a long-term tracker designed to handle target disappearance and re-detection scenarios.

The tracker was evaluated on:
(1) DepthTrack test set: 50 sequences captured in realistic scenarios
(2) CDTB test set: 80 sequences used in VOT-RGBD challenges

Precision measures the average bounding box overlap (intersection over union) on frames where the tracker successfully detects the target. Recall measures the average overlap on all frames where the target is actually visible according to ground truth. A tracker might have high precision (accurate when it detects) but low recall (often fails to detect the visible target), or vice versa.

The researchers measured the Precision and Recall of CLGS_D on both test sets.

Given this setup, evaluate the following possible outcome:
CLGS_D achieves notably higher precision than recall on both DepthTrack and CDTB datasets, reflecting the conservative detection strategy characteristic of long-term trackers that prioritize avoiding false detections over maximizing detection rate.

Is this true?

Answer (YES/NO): YES